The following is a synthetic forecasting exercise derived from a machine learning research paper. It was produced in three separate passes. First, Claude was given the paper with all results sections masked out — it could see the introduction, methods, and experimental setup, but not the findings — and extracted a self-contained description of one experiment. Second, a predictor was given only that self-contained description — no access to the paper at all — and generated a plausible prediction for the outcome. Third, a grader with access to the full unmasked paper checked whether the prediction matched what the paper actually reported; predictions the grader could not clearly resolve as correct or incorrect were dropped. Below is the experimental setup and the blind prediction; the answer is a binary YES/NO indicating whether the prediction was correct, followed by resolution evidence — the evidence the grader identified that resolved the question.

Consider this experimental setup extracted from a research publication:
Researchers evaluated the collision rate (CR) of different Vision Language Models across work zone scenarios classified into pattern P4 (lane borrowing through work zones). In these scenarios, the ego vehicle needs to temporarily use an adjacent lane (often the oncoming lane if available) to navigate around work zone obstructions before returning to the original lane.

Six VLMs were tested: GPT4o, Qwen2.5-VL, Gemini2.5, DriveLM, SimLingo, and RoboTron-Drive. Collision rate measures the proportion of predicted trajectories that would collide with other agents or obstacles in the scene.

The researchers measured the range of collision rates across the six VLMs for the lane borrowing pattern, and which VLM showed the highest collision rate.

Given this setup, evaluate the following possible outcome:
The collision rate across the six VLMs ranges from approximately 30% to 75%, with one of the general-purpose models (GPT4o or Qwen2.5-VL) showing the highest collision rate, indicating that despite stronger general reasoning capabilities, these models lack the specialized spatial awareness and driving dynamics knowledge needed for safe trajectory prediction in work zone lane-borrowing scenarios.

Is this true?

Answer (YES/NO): NO